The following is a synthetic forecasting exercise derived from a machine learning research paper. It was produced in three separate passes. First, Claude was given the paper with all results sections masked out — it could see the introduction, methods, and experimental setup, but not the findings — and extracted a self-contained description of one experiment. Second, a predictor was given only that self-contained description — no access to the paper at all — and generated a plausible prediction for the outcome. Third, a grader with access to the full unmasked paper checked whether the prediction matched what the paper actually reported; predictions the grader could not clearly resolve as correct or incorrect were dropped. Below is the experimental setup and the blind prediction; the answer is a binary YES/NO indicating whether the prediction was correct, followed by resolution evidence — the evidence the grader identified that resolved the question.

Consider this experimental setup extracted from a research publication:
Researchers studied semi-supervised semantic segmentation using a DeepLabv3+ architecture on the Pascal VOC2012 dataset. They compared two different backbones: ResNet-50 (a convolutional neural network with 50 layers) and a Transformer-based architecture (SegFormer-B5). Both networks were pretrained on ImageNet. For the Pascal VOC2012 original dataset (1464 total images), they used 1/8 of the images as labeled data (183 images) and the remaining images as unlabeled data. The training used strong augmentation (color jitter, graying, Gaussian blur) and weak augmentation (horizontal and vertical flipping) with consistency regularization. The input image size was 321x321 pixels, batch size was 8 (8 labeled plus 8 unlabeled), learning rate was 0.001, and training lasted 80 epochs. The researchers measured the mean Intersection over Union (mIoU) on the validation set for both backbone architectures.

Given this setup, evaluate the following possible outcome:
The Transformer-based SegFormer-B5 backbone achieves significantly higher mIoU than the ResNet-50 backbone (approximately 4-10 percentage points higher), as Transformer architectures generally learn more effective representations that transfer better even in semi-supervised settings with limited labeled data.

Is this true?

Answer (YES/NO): NO